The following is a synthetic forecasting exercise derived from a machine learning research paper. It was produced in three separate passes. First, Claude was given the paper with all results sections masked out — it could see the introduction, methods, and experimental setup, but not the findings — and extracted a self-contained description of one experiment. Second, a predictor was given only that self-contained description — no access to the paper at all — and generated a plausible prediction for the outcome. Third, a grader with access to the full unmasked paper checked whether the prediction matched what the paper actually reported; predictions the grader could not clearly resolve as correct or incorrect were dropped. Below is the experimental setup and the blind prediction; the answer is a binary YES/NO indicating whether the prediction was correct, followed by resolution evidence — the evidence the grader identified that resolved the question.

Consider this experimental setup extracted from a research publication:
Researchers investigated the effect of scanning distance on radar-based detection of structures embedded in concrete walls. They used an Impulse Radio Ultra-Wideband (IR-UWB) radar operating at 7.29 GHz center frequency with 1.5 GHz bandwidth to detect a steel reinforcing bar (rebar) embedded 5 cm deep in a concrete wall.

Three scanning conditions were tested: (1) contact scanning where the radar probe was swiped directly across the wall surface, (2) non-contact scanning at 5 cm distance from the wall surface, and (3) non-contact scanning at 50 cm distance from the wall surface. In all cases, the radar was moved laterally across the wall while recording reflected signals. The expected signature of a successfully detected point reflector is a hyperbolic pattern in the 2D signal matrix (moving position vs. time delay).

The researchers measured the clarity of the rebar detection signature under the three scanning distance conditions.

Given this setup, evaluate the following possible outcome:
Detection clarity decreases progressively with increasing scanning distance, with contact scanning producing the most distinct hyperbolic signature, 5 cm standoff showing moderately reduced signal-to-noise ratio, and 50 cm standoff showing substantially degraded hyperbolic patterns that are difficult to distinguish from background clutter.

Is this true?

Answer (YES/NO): NO